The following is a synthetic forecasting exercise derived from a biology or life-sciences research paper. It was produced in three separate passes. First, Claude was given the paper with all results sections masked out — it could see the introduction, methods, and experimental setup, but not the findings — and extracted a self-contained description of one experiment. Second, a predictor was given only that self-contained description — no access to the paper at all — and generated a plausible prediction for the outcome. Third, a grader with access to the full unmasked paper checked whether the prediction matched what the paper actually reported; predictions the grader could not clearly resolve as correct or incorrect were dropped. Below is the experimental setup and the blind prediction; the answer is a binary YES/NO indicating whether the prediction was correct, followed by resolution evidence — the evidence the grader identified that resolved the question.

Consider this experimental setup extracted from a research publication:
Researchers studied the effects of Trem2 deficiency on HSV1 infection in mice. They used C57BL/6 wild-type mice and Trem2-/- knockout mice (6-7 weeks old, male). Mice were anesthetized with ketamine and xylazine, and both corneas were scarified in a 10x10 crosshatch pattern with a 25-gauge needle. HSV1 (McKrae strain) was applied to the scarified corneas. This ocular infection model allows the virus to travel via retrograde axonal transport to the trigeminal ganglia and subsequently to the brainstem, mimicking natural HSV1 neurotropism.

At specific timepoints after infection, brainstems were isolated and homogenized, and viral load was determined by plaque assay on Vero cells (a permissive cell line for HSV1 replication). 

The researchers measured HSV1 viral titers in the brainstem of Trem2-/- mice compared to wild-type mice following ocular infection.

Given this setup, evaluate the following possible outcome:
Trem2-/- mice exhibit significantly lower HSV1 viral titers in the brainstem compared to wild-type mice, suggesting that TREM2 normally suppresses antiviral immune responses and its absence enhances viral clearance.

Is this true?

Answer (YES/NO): NO